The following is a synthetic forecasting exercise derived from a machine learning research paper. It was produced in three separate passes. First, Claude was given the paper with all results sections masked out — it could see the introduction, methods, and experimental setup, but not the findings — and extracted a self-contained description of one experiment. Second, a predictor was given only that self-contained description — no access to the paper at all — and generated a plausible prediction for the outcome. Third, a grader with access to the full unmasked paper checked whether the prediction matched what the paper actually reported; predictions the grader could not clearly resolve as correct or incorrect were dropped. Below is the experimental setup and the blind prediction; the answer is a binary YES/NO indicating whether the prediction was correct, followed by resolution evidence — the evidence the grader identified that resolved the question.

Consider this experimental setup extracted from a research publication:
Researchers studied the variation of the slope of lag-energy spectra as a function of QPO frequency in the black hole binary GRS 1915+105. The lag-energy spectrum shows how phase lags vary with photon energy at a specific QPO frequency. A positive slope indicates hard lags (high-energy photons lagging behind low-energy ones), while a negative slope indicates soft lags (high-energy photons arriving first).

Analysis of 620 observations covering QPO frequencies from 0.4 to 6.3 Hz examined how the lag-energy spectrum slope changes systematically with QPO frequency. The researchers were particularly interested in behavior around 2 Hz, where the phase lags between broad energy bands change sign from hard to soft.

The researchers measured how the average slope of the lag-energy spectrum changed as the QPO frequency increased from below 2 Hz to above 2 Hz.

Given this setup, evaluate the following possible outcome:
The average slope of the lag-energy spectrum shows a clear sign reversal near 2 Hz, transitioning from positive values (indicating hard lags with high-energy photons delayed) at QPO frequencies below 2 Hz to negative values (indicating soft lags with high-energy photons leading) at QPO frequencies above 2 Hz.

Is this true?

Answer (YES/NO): YES